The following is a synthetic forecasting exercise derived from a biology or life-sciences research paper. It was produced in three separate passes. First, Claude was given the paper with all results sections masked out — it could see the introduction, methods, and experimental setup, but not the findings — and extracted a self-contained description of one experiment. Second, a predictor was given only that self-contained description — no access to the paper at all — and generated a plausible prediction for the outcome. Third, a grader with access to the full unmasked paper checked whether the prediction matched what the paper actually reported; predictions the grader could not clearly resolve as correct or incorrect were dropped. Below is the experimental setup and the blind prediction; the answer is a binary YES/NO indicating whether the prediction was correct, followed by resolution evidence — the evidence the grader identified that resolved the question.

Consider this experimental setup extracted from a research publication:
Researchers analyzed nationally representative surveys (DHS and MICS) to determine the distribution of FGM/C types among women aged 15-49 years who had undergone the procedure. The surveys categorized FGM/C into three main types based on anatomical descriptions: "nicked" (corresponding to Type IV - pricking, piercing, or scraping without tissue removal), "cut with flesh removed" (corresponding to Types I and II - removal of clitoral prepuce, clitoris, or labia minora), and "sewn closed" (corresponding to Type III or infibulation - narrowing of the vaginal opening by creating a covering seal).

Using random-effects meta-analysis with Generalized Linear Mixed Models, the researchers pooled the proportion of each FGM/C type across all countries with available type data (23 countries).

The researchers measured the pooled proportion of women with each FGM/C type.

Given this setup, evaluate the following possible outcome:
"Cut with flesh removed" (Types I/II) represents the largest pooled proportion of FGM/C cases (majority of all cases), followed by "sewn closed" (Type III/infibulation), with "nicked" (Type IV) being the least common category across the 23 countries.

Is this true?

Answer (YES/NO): YES